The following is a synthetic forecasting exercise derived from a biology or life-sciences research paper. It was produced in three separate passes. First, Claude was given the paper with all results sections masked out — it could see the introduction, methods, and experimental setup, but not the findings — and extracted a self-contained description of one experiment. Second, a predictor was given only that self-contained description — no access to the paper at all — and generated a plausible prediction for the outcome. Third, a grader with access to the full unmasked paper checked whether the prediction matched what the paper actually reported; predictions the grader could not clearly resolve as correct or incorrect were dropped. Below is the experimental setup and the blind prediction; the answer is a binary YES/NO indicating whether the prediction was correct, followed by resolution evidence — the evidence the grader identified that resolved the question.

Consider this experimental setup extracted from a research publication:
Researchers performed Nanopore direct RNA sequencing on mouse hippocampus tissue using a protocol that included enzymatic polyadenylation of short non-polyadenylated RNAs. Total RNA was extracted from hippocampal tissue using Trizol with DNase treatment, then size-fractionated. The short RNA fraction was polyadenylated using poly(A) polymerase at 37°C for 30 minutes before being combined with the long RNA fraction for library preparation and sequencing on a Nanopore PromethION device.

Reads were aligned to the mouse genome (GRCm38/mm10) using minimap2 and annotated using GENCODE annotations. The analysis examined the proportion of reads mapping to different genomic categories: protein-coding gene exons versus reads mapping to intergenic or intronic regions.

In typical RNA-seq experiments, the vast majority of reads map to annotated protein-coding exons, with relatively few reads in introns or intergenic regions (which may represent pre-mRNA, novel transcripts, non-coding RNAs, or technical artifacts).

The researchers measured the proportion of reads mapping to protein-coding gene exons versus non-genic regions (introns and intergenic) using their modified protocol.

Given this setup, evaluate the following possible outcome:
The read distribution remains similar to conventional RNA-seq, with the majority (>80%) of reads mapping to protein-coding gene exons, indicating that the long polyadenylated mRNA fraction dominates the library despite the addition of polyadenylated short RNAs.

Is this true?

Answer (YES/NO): NO